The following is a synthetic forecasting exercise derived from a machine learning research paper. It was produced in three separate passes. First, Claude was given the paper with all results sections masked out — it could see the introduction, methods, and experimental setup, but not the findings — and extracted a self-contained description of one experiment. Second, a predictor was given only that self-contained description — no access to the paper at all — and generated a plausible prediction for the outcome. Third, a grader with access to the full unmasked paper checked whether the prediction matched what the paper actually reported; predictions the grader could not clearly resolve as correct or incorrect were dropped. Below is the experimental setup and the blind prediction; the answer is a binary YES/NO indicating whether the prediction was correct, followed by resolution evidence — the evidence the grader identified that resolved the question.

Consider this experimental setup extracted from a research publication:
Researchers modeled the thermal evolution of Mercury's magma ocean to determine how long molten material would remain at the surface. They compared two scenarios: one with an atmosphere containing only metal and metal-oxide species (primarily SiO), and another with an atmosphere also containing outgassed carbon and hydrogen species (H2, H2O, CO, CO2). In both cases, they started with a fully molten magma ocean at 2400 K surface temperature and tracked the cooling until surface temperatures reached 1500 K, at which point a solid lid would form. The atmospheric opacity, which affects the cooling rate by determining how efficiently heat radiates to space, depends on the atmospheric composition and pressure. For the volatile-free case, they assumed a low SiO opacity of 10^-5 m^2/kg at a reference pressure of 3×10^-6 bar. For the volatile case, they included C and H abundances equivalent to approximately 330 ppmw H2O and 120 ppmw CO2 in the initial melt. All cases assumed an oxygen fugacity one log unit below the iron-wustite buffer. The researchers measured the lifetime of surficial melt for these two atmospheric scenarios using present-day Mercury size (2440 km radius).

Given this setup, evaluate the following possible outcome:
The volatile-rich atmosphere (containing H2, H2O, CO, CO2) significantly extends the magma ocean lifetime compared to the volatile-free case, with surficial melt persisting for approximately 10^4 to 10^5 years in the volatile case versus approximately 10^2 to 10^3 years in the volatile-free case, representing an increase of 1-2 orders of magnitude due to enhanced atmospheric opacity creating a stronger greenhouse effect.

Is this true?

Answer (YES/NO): NO